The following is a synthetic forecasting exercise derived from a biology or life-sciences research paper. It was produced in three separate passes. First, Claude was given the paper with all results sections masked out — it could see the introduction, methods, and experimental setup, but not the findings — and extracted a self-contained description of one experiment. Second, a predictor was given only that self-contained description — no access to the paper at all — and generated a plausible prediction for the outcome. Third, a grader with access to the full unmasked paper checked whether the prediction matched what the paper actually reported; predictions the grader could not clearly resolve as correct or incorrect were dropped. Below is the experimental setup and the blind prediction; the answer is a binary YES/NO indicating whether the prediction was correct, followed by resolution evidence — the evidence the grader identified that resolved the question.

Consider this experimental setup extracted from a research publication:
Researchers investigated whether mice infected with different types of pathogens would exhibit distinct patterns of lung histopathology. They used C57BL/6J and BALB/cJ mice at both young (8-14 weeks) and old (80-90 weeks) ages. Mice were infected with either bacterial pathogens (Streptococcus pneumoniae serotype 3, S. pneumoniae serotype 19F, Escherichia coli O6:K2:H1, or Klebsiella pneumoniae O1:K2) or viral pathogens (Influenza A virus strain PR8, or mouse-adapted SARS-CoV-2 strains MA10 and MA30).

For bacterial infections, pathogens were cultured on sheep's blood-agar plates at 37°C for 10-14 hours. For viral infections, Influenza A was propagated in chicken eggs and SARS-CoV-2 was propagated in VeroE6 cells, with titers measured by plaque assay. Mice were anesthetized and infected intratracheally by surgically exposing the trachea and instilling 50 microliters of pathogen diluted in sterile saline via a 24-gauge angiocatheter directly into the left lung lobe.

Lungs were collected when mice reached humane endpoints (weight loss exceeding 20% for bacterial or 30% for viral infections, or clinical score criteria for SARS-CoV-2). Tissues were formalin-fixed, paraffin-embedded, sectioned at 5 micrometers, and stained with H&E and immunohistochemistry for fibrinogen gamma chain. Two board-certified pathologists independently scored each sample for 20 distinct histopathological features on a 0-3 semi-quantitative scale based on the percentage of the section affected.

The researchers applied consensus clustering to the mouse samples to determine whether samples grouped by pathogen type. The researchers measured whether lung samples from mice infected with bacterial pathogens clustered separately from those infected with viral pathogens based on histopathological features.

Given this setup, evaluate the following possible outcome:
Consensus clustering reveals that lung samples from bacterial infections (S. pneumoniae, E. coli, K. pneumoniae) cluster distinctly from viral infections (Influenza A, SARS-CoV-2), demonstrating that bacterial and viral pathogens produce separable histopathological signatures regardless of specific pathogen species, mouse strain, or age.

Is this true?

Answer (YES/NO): NO